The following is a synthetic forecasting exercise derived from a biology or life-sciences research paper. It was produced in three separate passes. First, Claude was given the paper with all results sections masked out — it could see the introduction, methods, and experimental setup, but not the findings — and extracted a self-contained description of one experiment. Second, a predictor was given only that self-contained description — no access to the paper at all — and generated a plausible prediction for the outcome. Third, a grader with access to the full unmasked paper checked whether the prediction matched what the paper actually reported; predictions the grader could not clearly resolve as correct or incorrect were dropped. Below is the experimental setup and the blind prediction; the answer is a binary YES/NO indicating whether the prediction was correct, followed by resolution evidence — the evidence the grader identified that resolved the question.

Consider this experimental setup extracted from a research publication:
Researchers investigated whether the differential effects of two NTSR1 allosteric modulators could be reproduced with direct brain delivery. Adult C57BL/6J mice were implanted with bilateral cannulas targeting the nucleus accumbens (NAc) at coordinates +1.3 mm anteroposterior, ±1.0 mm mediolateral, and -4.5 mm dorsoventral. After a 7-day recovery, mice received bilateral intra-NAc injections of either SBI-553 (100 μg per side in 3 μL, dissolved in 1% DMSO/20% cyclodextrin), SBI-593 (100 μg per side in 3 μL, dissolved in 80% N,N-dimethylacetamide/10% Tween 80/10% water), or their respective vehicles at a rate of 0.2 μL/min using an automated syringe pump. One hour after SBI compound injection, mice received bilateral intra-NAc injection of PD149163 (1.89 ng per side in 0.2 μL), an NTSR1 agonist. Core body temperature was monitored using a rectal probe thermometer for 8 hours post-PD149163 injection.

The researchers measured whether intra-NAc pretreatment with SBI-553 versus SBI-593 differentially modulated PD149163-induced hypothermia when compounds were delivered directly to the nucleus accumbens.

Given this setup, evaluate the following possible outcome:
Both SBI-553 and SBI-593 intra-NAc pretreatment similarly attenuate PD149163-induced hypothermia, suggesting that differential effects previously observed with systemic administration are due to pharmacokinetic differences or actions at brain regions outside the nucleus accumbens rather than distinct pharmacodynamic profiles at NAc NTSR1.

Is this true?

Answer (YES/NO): NO